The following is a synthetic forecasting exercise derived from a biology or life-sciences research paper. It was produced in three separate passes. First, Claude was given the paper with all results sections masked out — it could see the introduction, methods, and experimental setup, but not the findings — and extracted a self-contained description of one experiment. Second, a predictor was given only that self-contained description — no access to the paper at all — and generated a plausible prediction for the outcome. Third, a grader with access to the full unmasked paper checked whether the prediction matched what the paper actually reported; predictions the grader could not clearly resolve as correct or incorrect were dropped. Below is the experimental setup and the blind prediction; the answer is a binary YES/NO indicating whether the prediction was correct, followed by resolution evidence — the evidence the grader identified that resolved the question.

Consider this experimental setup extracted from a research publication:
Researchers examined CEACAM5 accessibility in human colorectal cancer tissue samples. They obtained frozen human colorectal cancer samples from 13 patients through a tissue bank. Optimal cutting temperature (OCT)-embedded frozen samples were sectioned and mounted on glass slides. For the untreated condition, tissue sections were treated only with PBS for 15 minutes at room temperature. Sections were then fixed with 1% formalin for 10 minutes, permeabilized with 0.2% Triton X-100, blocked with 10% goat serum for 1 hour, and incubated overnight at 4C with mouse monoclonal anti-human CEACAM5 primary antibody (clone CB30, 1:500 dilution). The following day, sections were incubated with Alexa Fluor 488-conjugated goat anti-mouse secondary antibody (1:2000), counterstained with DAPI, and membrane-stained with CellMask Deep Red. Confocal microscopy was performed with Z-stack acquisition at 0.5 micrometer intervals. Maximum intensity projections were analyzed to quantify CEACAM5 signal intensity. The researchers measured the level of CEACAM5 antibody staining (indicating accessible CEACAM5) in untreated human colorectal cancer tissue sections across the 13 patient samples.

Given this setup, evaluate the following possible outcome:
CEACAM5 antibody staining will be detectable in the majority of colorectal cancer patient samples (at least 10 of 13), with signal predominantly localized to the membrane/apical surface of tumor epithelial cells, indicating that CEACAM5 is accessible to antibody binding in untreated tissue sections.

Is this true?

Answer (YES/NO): NO